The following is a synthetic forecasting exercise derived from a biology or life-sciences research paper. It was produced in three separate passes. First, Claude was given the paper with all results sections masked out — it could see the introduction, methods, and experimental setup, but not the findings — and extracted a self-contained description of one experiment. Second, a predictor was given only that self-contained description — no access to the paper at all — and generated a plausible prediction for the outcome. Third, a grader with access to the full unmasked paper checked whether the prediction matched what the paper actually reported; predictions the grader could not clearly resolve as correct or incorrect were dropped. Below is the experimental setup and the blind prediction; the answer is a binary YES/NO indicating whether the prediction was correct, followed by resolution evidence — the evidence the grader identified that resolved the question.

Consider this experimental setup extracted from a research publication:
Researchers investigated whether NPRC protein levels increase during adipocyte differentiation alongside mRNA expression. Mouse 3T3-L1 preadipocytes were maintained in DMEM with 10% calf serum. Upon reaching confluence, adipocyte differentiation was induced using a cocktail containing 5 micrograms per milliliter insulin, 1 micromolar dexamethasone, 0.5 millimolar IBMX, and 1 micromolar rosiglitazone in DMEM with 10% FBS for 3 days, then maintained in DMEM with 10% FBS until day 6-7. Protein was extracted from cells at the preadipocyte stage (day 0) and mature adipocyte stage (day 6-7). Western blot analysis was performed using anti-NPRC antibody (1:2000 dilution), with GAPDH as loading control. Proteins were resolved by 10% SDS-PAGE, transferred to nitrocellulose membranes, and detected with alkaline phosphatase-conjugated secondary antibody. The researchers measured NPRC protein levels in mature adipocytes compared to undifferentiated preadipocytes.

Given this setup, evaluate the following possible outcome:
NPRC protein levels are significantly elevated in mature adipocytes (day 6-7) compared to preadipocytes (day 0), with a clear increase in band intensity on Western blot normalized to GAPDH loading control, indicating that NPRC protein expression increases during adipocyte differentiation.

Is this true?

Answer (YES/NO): YES